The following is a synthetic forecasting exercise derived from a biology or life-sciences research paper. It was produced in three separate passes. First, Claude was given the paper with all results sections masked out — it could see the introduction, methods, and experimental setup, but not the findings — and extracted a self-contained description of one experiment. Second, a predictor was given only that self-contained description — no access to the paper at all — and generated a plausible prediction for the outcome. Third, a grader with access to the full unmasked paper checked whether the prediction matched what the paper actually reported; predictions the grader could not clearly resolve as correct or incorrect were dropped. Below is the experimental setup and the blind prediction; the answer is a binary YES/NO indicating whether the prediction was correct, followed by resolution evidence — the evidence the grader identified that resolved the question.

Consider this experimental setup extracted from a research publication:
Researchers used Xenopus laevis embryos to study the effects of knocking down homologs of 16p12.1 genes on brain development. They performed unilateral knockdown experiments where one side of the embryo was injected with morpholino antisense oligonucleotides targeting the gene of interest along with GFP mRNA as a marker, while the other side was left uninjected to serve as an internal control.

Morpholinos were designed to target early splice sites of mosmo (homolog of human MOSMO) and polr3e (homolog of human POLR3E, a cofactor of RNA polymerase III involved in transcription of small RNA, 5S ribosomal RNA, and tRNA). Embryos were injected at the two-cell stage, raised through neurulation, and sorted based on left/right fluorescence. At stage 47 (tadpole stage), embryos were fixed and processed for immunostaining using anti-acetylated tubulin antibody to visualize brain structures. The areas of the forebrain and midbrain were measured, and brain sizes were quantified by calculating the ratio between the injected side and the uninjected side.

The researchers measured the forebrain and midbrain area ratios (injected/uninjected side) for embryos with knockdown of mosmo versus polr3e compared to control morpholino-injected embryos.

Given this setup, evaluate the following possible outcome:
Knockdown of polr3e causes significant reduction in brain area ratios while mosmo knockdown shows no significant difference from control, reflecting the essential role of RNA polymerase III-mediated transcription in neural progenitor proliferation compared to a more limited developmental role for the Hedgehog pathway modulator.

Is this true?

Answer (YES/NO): NO